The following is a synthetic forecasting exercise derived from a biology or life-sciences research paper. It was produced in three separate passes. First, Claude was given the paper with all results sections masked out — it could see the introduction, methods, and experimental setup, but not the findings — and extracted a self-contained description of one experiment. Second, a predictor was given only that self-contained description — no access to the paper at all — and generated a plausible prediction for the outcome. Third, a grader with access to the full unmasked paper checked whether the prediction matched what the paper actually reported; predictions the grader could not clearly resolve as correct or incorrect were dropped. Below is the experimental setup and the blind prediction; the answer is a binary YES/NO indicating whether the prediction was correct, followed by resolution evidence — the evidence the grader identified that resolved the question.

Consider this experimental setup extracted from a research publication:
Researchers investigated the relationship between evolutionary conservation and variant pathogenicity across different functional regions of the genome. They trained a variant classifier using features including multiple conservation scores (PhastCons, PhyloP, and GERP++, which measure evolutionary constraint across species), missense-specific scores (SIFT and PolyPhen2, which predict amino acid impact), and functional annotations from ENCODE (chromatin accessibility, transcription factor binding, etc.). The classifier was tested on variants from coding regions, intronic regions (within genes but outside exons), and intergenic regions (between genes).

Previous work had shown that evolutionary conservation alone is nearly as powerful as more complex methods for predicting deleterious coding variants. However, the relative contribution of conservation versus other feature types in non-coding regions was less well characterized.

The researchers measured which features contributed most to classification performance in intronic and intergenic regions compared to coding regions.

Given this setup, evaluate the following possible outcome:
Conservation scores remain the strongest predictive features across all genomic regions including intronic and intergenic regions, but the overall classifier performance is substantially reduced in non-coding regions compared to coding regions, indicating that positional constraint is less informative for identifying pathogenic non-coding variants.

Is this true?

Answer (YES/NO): NO